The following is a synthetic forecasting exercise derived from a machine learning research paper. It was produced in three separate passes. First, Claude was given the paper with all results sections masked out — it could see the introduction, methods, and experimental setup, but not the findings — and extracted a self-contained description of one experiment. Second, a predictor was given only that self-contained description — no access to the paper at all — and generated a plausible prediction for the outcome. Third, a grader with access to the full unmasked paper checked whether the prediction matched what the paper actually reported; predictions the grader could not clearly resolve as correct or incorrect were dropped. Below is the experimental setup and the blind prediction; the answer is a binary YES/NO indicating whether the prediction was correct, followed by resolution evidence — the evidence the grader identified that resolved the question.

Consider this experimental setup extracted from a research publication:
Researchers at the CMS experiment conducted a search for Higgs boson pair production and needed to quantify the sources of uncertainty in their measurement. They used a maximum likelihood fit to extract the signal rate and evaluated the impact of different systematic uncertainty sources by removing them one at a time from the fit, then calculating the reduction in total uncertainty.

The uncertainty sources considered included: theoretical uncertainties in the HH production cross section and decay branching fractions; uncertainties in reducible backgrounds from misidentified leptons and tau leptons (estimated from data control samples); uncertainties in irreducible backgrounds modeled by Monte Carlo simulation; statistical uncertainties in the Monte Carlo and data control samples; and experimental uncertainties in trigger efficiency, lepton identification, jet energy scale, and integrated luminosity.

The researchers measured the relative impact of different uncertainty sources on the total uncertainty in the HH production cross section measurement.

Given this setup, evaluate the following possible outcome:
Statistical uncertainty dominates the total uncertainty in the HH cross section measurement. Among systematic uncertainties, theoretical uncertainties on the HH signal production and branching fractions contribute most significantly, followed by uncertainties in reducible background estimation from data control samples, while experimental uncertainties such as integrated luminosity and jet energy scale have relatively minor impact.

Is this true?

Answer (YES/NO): YES